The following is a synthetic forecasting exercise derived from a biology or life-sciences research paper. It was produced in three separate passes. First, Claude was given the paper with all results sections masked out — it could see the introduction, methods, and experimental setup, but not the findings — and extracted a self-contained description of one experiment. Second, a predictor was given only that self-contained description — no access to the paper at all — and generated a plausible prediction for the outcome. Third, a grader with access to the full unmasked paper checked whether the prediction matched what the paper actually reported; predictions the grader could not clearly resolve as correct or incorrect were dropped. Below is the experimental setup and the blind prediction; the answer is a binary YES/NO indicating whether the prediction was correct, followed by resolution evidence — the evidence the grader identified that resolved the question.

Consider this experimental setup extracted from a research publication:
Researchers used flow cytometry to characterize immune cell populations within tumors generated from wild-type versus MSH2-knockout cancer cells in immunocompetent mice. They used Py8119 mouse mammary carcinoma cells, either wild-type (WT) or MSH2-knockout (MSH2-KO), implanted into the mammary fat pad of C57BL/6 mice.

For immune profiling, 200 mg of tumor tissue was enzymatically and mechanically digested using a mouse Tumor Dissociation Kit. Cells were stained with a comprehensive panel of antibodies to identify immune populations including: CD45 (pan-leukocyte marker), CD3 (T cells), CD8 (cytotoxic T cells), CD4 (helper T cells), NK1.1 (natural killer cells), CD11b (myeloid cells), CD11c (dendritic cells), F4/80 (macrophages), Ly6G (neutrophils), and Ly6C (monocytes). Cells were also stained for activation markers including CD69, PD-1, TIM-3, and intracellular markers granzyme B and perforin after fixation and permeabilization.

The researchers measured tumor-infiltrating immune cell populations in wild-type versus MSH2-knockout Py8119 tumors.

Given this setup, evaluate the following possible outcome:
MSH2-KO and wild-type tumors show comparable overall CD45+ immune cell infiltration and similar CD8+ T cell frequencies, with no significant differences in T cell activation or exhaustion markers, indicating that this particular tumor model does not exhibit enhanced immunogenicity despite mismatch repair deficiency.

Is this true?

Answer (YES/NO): NO